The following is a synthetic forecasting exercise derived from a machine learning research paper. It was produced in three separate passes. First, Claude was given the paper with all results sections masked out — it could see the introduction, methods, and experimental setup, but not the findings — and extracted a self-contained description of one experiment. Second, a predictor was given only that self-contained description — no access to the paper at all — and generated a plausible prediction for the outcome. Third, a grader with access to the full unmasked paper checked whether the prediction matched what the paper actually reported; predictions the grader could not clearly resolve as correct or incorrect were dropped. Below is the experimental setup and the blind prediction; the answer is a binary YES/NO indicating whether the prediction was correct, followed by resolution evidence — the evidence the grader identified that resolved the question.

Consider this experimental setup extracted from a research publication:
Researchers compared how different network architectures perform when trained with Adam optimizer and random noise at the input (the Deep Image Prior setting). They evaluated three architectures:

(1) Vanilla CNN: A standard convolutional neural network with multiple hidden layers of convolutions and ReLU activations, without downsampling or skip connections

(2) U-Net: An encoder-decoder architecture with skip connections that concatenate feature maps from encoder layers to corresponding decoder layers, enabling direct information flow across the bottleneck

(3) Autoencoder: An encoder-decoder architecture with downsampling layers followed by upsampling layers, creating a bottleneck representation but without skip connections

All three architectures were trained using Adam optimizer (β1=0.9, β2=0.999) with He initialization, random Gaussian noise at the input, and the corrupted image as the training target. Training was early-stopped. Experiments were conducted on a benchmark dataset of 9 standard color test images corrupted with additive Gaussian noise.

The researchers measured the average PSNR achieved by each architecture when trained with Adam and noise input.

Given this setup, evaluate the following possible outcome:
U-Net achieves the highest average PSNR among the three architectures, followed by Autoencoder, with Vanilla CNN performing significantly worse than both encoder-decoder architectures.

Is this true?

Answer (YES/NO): NO